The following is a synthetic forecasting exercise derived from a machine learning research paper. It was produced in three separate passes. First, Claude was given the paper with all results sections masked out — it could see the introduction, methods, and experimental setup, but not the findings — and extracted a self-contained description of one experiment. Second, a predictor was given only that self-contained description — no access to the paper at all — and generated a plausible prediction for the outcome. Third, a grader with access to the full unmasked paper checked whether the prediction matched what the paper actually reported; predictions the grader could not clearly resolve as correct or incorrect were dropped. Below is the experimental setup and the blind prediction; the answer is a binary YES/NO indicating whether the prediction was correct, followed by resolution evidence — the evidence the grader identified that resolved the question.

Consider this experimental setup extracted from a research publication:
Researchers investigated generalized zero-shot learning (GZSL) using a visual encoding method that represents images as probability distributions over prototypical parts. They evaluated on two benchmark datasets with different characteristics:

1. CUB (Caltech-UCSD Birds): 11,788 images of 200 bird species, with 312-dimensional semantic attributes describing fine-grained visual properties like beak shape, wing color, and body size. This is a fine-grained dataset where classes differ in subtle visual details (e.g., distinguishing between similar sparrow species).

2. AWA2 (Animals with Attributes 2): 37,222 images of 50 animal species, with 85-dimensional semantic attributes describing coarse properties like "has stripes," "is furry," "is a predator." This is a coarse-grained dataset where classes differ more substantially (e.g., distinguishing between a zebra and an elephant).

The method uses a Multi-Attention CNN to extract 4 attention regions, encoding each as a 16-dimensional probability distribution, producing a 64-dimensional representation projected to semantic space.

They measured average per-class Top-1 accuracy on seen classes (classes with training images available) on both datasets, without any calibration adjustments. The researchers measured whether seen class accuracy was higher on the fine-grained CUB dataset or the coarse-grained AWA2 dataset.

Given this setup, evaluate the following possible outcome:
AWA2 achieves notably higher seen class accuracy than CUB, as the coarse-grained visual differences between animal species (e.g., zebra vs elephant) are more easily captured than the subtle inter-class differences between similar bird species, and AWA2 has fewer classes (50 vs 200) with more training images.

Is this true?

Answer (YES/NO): YES